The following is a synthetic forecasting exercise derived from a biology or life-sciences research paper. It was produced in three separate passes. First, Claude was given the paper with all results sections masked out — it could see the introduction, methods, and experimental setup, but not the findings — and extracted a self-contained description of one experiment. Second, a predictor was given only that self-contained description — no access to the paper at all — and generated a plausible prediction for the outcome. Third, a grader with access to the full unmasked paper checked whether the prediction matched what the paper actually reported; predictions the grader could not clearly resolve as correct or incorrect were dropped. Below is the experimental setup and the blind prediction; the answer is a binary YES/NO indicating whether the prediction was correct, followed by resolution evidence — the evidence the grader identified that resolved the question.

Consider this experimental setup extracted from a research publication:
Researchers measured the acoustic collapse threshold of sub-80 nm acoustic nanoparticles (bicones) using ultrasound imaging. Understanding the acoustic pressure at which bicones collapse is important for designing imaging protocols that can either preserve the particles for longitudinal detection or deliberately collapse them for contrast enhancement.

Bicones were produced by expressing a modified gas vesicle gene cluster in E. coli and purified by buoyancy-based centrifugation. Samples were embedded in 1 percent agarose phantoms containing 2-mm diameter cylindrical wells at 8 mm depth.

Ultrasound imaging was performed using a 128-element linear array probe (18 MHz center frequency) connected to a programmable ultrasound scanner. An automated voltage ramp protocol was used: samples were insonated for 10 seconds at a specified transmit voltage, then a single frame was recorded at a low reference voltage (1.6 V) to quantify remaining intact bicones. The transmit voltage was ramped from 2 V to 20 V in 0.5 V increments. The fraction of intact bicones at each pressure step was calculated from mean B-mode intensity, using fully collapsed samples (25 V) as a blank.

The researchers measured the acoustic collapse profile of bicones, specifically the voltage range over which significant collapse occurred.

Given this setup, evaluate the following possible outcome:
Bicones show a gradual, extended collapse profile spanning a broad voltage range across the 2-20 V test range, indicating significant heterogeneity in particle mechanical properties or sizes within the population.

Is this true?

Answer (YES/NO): NO